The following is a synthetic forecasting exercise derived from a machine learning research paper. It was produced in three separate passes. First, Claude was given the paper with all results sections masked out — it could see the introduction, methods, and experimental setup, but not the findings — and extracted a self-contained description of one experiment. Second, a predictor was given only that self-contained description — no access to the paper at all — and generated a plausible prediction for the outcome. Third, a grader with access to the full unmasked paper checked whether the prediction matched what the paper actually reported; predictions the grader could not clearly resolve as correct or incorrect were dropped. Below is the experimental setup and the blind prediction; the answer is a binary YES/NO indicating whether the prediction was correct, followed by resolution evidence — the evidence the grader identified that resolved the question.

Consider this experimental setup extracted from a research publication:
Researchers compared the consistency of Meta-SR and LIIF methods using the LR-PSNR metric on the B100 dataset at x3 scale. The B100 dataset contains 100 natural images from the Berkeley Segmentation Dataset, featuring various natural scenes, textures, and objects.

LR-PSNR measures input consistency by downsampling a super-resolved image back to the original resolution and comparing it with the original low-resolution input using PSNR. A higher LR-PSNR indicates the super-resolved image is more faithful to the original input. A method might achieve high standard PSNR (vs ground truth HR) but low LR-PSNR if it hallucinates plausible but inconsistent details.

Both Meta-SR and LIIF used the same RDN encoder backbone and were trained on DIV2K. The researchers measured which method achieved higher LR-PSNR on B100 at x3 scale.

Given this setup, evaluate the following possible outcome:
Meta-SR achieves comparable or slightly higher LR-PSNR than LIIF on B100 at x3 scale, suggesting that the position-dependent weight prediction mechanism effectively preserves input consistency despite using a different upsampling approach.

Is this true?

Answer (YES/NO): NO